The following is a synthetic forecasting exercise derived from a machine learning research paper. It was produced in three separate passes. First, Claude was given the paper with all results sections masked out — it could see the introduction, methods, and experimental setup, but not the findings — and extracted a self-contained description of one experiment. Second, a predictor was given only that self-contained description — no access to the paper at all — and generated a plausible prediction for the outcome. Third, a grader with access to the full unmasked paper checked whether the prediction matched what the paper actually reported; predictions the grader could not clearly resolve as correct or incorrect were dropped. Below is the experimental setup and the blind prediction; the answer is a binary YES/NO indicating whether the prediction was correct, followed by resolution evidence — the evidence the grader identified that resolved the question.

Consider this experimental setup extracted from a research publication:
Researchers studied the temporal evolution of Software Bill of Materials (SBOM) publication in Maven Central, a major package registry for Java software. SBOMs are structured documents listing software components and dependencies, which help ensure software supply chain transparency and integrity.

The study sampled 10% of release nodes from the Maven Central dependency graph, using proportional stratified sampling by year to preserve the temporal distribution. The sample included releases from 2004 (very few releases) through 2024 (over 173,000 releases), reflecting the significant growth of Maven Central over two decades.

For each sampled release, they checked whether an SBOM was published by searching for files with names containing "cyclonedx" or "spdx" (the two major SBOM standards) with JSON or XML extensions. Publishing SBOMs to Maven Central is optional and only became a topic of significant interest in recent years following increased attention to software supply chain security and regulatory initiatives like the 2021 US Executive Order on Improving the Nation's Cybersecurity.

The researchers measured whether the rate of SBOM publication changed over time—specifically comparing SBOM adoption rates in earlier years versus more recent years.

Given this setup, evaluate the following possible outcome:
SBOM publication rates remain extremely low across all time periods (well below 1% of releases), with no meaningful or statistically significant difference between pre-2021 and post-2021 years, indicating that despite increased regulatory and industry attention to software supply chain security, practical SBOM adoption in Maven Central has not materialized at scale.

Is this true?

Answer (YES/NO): NO